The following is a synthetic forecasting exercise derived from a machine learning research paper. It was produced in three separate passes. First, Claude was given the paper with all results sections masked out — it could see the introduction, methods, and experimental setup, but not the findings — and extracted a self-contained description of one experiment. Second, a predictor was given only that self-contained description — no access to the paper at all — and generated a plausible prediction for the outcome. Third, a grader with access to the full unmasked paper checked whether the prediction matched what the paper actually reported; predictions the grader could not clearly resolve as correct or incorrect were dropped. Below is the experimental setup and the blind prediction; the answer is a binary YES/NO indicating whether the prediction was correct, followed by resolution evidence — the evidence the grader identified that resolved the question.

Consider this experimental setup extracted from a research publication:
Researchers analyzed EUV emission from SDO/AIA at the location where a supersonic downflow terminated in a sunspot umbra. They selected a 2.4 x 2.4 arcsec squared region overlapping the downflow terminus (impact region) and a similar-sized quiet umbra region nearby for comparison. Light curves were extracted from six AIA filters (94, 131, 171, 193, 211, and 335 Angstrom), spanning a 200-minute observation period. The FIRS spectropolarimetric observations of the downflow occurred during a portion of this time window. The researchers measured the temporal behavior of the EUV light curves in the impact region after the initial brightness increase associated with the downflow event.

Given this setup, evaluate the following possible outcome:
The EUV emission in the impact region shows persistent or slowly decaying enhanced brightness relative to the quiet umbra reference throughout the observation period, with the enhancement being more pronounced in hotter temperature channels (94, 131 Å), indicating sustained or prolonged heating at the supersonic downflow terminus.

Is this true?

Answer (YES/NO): NO